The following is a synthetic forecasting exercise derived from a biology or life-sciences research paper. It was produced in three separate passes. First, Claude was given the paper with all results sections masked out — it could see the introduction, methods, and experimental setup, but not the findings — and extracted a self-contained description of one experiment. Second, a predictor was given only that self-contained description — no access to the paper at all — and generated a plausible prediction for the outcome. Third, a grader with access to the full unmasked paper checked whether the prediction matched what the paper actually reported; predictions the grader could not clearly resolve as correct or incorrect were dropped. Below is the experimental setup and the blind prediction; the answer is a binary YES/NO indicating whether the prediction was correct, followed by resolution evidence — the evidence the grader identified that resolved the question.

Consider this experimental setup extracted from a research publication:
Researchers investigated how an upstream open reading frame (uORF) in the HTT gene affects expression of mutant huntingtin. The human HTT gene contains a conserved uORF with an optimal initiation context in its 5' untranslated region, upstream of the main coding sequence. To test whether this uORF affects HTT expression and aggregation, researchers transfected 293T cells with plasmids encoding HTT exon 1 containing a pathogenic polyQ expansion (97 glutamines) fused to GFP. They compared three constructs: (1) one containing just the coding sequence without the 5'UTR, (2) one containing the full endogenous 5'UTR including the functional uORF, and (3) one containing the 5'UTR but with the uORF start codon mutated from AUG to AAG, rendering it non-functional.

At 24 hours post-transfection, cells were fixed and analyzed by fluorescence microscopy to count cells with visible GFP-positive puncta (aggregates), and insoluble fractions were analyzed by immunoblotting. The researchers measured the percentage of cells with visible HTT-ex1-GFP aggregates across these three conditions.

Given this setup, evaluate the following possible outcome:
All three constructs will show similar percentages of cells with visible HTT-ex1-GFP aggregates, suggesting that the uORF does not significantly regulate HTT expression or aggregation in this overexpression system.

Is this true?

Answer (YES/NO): NO